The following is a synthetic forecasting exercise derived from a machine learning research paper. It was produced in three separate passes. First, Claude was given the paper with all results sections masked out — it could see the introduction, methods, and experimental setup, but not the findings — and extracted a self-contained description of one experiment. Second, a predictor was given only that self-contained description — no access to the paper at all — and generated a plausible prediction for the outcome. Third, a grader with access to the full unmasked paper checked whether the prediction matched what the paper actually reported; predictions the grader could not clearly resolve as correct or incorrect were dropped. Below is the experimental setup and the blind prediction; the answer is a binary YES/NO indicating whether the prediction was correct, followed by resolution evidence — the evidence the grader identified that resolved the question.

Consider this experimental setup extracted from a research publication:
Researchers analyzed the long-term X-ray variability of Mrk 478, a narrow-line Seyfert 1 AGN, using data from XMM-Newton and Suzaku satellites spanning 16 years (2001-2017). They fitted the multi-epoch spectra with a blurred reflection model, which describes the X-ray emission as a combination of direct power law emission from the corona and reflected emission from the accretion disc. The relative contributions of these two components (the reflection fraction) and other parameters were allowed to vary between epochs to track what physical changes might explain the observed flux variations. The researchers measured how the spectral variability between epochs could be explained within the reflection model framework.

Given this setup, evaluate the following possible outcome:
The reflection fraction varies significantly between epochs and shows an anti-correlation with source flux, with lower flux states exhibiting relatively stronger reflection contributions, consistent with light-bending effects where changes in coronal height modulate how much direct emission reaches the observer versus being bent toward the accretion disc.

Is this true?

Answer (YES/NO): NO